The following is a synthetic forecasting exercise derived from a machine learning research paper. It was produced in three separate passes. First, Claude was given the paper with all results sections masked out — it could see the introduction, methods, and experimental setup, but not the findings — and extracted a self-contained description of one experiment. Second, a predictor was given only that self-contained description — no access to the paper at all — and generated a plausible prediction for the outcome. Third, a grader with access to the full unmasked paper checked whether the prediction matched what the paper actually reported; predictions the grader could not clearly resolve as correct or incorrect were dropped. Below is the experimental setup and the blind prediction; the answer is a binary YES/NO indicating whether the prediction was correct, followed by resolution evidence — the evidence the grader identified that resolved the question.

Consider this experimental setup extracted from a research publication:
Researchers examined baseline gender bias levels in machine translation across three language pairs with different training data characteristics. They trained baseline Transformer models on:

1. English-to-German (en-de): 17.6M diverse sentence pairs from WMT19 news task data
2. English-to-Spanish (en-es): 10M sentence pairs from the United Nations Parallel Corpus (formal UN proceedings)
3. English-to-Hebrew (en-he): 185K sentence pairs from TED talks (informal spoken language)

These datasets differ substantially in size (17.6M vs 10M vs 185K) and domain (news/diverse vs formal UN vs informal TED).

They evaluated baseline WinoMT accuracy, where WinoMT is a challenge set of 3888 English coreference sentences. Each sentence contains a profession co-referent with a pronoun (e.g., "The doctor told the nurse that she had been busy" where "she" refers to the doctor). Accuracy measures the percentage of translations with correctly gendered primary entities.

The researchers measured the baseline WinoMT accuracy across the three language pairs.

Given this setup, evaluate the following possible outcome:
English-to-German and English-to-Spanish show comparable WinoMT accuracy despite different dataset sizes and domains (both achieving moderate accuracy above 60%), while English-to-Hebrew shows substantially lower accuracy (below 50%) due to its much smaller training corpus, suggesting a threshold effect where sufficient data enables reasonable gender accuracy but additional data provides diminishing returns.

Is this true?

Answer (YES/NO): NO